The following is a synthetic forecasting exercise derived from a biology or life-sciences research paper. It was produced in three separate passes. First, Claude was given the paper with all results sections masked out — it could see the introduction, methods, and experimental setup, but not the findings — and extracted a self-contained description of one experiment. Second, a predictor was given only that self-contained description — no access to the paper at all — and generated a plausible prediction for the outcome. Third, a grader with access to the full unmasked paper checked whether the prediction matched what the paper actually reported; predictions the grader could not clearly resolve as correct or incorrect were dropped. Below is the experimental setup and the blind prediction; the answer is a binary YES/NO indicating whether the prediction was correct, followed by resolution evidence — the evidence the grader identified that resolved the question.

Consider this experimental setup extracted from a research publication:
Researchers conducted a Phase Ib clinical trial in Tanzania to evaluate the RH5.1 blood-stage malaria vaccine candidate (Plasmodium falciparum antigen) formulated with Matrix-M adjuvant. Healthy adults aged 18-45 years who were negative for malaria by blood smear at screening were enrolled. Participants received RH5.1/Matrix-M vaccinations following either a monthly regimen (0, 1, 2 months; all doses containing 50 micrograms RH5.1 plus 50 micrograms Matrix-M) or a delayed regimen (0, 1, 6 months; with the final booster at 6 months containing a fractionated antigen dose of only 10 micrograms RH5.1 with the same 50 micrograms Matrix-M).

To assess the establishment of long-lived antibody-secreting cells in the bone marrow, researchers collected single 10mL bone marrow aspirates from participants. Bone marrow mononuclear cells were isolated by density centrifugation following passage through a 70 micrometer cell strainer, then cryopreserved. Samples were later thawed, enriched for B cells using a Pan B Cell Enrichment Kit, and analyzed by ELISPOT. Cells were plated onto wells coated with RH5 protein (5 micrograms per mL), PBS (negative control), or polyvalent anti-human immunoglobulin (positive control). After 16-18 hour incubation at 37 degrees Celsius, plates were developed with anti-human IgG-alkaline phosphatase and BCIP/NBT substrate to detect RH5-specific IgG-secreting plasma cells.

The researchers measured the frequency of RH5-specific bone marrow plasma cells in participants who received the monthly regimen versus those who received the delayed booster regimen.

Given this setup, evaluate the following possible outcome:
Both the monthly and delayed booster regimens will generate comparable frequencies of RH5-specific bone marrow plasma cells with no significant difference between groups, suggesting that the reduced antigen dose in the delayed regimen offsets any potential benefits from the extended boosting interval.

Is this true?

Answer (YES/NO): NO